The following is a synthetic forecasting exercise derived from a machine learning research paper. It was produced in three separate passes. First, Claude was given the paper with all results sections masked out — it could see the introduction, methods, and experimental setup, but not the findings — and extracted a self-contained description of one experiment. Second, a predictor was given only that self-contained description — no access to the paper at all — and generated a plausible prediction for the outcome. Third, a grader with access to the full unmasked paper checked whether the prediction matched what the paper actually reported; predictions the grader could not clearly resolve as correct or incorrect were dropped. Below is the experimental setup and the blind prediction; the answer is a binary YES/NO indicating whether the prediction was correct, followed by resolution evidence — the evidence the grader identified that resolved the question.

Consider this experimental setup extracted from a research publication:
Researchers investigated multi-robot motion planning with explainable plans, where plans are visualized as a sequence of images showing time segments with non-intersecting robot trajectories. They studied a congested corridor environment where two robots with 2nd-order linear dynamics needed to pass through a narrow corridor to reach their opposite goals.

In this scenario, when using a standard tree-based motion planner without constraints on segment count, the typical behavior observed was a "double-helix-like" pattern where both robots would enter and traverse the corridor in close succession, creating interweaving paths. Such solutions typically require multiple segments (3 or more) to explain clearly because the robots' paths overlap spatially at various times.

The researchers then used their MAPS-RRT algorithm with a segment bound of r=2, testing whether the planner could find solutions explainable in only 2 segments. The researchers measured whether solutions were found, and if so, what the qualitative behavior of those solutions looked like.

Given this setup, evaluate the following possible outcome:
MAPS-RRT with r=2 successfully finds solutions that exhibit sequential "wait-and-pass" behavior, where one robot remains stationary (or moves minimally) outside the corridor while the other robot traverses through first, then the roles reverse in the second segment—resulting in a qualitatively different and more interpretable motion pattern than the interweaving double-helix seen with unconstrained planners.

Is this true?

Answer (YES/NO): YES